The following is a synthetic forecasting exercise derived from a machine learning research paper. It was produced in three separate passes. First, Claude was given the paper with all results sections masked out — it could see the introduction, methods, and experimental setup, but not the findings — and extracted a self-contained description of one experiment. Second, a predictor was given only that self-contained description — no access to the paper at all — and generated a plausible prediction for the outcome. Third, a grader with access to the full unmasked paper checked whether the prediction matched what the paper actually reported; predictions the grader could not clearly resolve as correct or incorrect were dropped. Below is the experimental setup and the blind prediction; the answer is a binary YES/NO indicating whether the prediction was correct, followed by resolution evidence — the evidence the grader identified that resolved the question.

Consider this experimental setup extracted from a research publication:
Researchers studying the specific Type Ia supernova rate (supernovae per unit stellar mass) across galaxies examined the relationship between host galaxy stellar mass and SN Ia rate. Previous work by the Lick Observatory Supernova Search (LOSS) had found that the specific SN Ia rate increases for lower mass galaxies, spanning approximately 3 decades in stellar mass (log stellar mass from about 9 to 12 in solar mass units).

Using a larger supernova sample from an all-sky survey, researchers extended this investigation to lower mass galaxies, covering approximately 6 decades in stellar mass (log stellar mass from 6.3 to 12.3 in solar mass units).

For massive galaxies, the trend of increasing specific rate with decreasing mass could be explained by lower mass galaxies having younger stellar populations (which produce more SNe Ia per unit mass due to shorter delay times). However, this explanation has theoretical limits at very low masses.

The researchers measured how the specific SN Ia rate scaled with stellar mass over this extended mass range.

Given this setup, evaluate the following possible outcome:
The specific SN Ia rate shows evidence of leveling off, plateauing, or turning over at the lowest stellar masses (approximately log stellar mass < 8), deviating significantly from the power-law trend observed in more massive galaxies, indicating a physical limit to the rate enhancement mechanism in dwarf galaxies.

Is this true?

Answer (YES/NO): NO